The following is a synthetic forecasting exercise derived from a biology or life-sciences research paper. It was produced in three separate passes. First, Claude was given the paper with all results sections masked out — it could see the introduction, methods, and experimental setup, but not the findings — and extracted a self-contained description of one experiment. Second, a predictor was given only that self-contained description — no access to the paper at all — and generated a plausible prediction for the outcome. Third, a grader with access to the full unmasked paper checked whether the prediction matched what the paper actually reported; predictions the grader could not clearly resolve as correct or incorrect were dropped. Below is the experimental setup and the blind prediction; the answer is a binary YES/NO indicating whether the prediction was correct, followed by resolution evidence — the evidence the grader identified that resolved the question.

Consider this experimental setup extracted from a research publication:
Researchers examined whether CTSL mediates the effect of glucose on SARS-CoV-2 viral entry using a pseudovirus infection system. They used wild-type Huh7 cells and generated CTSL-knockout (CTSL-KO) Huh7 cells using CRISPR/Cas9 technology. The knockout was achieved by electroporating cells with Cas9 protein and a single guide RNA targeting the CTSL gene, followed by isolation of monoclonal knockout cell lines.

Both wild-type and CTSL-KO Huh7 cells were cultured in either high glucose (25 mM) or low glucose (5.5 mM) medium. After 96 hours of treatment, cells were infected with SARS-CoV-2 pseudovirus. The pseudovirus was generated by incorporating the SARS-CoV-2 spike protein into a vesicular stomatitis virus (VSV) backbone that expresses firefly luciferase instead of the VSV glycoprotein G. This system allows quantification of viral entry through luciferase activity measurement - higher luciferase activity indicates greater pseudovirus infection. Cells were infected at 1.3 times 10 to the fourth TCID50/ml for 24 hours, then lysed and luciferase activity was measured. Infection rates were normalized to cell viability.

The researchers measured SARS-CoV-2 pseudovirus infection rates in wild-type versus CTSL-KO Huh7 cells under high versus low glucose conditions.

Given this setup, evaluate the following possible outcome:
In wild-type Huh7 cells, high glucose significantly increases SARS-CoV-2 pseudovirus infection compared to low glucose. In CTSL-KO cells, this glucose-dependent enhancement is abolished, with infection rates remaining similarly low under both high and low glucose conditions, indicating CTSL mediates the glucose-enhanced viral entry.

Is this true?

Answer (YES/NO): YES